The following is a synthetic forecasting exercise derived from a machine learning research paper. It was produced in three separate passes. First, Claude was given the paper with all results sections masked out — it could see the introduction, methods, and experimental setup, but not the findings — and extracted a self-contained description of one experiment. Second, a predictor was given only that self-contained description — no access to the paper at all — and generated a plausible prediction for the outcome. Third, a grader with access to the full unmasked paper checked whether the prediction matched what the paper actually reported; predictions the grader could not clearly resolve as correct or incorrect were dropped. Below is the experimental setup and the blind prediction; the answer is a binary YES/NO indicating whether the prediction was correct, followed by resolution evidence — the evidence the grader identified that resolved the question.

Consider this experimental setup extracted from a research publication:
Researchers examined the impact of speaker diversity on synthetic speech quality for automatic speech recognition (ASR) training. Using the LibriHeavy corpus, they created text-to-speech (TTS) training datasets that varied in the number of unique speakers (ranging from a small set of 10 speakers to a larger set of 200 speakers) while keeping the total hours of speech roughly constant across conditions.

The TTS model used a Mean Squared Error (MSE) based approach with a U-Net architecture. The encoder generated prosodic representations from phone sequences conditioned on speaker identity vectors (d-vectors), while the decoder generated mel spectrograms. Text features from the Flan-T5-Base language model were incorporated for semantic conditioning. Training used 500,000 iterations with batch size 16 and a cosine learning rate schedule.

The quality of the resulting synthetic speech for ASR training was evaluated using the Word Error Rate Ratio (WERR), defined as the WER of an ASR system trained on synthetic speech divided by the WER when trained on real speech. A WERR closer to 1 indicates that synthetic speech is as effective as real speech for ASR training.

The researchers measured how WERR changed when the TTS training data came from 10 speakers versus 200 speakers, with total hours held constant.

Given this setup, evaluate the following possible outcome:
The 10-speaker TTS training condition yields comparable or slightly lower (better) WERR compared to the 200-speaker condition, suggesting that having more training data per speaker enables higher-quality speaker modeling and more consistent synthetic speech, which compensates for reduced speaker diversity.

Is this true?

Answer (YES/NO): YES